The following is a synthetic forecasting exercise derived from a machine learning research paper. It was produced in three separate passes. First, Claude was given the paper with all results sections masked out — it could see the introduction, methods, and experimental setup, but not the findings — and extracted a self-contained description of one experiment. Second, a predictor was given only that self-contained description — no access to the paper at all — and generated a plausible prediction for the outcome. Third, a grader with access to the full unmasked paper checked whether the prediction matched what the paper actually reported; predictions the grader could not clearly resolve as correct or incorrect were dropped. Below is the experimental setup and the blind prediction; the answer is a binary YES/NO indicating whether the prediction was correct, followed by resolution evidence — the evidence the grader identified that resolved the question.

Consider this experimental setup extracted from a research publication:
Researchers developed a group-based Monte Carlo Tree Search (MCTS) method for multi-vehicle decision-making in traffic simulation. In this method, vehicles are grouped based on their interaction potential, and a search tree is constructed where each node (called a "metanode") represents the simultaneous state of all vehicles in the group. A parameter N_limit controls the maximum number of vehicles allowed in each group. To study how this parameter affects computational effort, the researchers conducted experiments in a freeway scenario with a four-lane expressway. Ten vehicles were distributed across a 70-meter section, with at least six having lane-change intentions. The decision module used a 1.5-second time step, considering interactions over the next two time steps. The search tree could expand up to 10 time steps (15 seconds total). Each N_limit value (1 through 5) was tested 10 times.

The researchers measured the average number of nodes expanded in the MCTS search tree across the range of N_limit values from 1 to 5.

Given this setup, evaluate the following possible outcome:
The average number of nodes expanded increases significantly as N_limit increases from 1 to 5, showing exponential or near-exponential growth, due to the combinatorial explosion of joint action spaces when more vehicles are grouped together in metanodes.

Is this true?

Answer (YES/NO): NO